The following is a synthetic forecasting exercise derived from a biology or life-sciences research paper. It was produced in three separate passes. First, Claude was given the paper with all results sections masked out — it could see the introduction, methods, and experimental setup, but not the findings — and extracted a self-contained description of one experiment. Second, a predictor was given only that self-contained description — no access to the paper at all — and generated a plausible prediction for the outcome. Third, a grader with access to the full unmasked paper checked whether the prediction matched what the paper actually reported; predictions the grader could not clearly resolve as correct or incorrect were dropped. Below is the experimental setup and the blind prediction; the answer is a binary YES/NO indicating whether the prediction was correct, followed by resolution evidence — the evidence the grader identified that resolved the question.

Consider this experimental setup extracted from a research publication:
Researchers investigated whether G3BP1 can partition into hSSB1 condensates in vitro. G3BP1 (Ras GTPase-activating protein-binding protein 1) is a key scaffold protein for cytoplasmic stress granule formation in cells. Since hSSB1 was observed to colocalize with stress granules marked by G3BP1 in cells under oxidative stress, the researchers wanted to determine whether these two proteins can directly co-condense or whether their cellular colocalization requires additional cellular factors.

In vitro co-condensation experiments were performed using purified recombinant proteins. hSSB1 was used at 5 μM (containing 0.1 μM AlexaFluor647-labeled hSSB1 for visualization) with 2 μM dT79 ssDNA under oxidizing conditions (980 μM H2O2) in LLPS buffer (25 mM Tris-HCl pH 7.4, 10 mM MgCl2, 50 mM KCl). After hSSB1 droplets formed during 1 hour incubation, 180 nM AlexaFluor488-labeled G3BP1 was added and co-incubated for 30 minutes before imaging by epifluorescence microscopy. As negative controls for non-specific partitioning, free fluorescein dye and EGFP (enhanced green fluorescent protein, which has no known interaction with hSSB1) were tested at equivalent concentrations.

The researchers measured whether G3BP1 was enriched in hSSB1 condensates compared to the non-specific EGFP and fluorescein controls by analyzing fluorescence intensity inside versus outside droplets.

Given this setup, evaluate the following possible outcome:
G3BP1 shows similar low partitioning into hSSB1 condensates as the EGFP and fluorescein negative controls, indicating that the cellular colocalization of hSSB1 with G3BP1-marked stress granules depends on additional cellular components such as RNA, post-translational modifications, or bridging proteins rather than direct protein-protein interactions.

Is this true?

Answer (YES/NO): NO